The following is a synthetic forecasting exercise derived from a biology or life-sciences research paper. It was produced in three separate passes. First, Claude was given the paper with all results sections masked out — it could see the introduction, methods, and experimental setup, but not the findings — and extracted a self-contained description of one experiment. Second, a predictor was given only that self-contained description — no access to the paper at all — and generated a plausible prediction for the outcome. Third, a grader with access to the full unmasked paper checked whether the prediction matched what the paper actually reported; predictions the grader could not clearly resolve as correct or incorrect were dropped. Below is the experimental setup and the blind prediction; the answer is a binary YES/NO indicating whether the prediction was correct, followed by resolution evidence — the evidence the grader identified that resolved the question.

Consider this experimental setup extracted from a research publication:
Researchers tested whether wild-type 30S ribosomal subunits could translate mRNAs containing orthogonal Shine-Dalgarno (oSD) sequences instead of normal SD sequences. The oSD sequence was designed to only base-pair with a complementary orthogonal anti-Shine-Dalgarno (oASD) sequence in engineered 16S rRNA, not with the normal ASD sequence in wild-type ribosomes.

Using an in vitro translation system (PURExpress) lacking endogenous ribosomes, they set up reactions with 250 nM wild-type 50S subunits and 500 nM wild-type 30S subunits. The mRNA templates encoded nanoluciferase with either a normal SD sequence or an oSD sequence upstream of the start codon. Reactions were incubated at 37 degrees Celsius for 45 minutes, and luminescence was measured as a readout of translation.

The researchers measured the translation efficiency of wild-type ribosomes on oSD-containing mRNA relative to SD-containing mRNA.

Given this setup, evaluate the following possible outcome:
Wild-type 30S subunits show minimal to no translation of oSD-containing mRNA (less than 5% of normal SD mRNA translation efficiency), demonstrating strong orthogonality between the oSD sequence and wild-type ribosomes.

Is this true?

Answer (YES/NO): YES